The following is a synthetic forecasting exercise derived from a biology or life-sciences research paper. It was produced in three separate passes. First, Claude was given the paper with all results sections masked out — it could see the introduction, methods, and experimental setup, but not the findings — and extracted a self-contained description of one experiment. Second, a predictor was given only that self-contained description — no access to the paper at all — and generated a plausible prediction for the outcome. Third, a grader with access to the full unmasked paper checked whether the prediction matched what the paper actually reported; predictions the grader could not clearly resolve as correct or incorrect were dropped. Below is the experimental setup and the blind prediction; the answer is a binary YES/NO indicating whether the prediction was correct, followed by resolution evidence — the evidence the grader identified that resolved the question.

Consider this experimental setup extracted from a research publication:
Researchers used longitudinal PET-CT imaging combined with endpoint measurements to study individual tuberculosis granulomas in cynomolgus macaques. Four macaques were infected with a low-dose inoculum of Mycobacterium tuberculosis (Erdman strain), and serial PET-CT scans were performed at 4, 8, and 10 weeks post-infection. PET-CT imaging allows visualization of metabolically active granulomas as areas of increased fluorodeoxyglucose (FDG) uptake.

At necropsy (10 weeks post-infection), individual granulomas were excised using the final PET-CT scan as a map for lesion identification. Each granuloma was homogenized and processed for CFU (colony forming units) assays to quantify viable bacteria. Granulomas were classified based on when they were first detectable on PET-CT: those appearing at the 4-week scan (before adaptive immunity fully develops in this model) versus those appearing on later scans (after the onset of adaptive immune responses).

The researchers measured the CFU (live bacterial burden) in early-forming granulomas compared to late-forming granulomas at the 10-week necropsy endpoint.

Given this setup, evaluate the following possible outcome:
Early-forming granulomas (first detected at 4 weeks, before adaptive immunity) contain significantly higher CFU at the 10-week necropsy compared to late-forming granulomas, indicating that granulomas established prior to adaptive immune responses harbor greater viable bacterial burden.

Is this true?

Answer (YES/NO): YES